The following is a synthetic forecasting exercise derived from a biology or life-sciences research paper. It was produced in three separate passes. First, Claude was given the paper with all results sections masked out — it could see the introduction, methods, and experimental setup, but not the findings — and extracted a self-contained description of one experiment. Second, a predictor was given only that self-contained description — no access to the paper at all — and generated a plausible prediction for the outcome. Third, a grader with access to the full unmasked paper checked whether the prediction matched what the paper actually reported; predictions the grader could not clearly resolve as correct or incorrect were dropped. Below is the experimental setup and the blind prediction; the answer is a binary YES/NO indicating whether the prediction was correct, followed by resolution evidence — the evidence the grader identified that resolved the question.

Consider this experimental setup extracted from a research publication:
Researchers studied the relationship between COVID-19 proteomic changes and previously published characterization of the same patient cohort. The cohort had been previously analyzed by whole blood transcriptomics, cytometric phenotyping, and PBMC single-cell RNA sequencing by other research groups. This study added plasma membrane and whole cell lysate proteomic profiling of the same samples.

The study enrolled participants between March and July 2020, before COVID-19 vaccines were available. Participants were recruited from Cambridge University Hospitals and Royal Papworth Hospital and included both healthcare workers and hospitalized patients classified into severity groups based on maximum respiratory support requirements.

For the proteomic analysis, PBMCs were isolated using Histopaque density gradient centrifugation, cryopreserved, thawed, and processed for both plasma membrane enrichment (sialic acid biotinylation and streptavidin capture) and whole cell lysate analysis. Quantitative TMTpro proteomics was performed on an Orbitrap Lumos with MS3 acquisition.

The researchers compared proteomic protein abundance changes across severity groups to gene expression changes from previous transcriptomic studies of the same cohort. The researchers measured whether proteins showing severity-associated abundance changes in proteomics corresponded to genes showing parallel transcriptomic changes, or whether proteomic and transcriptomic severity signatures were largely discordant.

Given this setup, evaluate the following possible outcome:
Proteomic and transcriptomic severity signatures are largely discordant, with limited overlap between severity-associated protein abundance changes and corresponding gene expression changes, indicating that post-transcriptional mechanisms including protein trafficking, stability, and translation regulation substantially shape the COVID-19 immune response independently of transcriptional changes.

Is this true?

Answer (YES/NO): NO